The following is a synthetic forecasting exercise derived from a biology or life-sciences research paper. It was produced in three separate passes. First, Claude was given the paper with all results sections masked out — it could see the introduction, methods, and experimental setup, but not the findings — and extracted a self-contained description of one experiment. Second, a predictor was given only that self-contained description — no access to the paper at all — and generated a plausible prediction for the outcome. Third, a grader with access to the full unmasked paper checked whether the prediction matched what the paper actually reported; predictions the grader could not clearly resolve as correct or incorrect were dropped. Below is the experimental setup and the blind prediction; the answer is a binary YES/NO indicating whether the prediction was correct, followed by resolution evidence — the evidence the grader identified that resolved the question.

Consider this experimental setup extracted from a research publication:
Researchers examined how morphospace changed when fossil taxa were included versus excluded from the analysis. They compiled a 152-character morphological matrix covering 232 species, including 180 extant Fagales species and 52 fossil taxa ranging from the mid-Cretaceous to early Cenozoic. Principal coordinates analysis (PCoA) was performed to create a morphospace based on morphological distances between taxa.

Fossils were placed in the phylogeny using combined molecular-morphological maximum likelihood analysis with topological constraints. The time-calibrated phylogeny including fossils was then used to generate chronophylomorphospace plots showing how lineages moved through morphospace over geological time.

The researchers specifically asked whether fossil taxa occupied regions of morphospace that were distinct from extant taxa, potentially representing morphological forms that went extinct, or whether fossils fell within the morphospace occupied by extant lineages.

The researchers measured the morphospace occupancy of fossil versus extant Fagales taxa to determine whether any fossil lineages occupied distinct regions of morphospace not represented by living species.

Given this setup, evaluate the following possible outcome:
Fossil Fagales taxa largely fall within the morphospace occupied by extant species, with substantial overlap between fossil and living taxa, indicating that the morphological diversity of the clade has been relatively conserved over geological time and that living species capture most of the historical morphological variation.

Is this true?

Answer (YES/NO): NO